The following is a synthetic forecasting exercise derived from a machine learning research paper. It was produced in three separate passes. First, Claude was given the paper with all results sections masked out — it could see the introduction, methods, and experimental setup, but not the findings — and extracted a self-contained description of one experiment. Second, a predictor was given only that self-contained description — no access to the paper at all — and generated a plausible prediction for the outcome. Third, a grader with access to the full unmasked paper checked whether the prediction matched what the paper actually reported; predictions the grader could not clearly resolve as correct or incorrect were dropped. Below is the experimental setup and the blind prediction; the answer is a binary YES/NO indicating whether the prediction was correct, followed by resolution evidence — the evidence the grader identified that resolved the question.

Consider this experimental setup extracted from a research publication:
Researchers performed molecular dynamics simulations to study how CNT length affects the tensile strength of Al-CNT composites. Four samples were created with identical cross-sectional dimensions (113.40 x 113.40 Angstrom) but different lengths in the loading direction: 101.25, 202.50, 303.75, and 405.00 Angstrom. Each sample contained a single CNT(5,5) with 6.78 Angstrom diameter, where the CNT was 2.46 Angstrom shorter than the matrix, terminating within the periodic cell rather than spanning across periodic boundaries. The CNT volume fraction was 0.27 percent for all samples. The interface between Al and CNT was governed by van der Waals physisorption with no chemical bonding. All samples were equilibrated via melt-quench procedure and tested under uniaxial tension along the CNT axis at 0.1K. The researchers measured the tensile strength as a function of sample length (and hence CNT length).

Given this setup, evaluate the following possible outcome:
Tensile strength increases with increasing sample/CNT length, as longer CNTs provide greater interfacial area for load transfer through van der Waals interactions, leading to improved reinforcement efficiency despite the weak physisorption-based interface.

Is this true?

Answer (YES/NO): NO